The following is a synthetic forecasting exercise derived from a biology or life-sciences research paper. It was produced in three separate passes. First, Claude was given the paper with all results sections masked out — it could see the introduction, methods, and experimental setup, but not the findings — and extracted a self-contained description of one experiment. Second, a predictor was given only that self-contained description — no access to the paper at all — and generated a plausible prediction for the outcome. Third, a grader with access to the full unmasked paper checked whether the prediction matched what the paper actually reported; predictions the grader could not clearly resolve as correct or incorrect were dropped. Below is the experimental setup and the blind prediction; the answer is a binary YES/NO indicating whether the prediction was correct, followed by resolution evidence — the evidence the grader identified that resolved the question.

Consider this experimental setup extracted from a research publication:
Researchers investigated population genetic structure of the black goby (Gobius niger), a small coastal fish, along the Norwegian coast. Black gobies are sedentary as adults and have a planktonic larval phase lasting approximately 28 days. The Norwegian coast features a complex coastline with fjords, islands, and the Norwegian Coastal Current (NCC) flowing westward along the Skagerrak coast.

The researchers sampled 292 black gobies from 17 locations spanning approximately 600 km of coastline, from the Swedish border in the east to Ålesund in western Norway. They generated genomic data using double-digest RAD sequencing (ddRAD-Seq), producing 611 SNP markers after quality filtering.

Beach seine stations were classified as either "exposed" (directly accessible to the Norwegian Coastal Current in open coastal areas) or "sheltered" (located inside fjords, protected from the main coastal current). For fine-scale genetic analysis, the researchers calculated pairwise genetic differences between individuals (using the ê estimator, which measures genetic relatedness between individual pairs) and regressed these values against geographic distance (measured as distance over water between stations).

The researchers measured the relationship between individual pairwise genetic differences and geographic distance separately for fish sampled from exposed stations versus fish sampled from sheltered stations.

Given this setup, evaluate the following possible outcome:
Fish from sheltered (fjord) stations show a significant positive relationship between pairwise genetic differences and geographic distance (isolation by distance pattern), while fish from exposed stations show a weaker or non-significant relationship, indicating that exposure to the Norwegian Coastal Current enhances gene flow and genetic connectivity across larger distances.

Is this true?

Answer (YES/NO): YES